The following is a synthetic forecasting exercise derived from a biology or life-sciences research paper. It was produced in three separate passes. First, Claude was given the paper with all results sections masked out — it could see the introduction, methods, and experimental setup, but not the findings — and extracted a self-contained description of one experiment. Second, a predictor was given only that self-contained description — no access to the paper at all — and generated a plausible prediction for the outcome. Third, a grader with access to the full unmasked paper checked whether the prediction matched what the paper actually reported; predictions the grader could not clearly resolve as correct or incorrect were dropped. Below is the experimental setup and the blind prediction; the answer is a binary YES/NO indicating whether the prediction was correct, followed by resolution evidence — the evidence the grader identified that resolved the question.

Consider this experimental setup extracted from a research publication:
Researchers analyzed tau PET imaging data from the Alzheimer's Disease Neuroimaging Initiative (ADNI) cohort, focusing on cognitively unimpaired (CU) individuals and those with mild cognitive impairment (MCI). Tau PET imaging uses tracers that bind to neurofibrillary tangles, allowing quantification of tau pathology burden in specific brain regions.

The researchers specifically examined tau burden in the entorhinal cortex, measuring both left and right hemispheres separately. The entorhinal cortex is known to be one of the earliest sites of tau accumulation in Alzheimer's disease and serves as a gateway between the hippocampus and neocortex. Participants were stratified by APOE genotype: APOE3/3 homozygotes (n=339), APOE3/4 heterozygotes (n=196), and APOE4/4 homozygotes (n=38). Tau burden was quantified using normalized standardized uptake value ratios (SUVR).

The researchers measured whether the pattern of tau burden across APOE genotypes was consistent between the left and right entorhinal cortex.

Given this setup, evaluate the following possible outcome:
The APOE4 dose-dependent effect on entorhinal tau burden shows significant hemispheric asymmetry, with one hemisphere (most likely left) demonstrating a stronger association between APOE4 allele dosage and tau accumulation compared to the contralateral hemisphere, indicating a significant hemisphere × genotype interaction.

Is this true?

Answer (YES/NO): NO